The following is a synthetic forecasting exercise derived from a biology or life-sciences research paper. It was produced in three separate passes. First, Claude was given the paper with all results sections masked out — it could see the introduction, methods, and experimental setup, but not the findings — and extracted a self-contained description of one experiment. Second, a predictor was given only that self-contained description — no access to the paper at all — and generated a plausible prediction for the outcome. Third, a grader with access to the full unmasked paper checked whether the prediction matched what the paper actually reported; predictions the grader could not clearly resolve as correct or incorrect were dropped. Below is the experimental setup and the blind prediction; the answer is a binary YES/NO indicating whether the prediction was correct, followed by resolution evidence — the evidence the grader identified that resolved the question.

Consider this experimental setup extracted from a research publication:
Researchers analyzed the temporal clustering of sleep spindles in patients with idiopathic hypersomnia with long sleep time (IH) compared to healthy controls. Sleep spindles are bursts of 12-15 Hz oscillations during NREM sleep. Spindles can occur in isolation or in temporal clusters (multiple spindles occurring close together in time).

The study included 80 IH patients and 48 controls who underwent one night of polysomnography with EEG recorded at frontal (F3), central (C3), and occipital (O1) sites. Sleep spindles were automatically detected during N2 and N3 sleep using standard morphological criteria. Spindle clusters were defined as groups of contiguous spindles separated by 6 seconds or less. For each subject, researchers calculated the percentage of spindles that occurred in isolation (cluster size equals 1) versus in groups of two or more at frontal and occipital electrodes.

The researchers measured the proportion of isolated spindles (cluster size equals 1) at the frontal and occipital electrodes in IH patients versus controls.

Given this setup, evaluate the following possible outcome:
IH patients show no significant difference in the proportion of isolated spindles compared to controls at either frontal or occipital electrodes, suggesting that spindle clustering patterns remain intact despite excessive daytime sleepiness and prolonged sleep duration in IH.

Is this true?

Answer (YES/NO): NO